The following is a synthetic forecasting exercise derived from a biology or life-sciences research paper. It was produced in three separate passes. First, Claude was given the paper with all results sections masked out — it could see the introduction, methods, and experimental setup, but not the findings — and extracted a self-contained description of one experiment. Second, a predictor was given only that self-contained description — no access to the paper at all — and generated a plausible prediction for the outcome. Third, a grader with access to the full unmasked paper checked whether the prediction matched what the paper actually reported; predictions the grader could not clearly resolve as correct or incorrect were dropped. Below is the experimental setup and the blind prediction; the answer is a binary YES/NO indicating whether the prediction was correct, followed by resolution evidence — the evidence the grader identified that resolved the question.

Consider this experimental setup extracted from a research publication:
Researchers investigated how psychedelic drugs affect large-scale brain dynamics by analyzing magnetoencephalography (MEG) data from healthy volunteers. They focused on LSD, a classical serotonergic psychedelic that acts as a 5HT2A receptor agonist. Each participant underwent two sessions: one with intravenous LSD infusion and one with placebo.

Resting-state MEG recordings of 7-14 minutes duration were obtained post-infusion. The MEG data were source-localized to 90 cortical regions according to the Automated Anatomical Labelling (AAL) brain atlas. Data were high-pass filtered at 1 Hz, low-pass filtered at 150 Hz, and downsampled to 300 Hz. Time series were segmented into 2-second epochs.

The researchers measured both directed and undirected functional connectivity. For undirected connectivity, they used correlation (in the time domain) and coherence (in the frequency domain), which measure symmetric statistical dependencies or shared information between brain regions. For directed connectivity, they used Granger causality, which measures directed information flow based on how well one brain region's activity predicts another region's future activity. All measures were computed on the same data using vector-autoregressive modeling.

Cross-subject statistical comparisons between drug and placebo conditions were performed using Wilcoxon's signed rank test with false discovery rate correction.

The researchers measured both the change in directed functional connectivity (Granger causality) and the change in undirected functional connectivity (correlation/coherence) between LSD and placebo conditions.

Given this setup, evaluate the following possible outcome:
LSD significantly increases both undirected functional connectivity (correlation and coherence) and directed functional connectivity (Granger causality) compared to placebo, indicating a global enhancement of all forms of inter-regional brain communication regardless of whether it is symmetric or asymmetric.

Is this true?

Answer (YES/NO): NO